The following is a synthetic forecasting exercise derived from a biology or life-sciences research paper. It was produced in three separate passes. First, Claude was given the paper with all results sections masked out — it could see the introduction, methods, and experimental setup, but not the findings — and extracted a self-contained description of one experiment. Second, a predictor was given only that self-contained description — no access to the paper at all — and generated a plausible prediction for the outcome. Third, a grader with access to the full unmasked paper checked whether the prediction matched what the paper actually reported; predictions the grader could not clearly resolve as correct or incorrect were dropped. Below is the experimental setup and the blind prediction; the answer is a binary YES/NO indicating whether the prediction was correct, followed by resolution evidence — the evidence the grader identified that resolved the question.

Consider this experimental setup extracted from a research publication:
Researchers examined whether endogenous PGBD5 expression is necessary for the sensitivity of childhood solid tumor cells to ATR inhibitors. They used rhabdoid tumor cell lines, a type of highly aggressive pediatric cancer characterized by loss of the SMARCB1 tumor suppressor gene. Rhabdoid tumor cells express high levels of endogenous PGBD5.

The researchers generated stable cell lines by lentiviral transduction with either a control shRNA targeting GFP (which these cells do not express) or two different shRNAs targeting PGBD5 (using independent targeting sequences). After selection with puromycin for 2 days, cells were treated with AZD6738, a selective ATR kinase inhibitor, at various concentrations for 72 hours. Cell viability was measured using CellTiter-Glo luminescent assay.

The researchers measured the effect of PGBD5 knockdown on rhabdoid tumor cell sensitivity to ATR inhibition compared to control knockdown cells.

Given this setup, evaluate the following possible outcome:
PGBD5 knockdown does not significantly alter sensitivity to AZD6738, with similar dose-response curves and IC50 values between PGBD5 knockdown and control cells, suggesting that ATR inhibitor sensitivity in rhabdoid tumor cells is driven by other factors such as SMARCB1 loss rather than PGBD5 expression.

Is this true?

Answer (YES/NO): NO